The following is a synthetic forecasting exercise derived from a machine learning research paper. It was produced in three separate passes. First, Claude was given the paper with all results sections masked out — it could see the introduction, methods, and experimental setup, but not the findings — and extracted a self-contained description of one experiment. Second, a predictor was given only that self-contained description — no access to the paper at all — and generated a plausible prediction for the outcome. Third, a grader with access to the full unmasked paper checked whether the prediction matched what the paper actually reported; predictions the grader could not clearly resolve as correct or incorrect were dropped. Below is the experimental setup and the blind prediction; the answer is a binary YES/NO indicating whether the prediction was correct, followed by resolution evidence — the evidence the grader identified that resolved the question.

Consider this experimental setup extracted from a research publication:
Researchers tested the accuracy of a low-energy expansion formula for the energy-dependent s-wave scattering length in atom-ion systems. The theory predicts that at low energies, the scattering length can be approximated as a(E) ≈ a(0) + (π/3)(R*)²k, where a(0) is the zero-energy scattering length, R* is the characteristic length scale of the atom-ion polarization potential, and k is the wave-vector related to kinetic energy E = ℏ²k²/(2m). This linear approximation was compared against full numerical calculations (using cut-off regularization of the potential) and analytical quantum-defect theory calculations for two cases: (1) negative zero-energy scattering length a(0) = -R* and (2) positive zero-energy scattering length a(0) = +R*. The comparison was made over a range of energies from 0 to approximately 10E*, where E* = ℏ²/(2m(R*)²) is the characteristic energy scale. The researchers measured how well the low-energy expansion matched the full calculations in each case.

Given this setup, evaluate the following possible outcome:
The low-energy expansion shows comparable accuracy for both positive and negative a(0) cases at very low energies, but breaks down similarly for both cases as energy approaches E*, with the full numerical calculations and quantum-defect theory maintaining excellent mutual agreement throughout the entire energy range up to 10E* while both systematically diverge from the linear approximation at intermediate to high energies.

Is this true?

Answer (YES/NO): NO